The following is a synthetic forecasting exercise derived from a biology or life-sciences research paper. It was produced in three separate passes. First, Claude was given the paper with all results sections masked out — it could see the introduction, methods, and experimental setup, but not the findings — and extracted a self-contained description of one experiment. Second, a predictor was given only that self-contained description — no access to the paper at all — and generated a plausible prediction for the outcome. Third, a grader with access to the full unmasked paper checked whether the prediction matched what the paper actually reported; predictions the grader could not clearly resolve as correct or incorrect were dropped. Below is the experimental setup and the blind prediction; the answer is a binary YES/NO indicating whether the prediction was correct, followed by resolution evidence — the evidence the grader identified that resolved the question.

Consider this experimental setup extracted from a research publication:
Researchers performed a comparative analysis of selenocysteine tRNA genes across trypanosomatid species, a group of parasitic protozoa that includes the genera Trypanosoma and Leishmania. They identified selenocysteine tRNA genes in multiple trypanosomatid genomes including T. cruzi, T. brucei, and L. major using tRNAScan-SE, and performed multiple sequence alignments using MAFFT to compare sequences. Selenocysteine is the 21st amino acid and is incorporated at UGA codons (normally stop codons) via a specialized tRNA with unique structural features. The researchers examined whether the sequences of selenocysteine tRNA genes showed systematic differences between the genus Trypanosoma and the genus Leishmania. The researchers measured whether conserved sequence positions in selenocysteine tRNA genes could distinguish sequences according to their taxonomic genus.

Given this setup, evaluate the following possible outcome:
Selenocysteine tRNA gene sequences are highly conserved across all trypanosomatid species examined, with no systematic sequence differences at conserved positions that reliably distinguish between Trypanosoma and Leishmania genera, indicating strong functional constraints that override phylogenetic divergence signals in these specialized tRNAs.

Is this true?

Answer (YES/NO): NO